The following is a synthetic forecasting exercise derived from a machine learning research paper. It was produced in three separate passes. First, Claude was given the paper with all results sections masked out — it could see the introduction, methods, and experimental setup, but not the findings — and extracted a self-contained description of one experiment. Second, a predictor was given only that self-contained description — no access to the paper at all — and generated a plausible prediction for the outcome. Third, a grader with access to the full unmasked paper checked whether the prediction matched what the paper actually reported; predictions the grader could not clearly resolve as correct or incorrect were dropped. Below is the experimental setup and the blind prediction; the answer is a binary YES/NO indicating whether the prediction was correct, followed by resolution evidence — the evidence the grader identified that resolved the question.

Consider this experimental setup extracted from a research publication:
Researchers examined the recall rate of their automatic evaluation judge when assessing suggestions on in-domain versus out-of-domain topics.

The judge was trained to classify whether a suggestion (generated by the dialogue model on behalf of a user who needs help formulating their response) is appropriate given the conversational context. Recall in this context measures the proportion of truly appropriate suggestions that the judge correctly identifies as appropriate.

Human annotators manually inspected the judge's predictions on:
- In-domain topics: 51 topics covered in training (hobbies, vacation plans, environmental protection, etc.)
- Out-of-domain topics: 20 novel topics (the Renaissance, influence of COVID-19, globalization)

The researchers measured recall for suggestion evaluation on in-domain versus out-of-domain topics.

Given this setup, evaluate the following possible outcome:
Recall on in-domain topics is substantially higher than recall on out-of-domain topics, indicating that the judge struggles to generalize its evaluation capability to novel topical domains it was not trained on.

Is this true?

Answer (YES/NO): NO